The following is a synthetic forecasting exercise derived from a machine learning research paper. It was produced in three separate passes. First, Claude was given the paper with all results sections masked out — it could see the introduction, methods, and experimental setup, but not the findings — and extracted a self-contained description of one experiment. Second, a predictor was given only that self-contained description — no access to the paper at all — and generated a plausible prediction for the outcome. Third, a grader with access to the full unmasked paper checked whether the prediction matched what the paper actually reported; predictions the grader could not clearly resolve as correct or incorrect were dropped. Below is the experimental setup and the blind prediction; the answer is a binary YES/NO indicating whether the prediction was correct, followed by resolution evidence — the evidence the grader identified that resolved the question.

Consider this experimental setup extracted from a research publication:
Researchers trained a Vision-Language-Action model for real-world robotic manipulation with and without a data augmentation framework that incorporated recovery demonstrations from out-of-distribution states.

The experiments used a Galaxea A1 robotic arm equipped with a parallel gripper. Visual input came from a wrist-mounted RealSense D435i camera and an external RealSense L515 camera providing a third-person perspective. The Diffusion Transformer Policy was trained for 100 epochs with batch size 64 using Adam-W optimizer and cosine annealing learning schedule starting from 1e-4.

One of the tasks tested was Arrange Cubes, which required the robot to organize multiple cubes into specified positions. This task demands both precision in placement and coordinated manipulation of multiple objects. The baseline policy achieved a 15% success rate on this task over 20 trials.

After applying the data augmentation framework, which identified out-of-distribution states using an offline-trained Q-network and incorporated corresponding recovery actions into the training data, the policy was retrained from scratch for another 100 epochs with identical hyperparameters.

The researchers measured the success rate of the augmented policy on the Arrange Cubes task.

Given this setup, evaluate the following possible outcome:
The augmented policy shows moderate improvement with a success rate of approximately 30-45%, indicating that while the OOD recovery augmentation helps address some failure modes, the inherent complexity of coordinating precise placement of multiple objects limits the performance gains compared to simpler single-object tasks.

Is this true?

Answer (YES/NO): YES